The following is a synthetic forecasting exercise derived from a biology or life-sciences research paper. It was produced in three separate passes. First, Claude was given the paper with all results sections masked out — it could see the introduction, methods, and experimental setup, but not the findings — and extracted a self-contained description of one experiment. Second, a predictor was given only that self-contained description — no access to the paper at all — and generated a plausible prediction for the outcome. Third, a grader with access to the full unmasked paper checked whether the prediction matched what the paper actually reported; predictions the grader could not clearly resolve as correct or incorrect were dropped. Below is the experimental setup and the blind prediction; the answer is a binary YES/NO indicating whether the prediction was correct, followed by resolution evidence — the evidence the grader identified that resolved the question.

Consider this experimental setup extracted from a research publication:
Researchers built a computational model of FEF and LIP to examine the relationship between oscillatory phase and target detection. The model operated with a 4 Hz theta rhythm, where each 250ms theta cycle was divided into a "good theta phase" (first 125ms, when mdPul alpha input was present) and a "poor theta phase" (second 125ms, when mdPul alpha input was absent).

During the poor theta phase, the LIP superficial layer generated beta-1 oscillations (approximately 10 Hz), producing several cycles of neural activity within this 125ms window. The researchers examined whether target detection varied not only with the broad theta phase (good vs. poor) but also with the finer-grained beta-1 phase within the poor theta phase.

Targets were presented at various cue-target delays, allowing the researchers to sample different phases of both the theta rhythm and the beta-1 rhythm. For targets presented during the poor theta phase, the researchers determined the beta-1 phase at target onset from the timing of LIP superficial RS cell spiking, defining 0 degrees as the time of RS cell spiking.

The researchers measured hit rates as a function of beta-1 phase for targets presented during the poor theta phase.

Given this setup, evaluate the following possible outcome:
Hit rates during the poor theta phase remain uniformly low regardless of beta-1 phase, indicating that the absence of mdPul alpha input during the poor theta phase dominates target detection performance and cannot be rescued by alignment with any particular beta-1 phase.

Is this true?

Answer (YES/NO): NO